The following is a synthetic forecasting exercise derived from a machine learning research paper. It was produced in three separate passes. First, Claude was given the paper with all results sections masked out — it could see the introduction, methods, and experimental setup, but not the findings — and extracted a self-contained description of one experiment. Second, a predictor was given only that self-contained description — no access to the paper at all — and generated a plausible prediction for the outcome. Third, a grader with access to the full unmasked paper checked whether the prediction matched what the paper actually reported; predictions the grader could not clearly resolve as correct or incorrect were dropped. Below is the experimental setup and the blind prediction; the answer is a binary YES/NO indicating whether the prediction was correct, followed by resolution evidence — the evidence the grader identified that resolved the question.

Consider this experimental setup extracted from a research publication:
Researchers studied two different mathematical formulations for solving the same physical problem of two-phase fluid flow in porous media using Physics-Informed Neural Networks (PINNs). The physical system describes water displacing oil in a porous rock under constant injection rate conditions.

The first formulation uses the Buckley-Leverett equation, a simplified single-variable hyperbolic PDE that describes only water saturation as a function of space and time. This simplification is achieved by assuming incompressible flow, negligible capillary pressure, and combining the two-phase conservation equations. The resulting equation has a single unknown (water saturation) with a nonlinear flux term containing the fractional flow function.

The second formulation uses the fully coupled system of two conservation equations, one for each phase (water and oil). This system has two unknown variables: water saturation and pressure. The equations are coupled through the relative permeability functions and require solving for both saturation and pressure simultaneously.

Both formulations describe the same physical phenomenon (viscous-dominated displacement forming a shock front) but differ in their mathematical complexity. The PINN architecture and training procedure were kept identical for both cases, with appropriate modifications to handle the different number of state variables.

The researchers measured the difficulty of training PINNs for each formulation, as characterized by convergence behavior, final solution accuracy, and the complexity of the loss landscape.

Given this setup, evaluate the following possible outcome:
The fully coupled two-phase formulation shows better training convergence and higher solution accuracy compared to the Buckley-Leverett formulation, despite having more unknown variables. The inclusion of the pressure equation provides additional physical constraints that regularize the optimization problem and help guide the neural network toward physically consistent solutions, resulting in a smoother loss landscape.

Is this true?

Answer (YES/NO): NO